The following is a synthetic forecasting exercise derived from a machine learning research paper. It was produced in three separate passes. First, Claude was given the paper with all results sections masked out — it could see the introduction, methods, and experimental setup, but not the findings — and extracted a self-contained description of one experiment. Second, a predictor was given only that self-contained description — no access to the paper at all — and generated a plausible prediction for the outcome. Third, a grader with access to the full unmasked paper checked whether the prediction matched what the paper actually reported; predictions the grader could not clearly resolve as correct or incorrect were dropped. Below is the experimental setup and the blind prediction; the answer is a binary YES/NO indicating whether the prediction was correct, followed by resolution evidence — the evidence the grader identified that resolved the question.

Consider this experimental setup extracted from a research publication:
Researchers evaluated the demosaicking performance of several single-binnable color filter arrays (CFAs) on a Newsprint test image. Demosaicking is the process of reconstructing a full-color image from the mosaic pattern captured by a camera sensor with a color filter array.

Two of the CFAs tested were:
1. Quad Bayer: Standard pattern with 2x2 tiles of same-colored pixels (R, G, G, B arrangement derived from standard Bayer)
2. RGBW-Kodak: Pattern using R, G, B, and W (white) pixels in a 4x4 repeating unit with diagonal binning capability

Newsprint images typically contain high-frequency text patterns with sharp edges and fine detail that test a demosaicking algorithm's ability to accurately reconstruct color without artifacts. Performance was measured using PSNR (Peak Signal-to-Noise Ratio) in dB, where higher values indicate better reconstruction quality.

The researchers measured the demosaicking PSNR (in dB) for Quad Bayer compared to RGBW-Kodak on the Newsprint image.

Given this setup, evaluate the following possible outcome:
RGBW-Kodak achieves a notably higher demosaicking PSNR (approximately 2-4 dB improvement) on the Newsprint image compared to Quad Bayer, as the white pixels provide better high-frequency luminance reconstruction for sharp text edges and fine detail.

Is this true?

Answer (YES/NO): NO